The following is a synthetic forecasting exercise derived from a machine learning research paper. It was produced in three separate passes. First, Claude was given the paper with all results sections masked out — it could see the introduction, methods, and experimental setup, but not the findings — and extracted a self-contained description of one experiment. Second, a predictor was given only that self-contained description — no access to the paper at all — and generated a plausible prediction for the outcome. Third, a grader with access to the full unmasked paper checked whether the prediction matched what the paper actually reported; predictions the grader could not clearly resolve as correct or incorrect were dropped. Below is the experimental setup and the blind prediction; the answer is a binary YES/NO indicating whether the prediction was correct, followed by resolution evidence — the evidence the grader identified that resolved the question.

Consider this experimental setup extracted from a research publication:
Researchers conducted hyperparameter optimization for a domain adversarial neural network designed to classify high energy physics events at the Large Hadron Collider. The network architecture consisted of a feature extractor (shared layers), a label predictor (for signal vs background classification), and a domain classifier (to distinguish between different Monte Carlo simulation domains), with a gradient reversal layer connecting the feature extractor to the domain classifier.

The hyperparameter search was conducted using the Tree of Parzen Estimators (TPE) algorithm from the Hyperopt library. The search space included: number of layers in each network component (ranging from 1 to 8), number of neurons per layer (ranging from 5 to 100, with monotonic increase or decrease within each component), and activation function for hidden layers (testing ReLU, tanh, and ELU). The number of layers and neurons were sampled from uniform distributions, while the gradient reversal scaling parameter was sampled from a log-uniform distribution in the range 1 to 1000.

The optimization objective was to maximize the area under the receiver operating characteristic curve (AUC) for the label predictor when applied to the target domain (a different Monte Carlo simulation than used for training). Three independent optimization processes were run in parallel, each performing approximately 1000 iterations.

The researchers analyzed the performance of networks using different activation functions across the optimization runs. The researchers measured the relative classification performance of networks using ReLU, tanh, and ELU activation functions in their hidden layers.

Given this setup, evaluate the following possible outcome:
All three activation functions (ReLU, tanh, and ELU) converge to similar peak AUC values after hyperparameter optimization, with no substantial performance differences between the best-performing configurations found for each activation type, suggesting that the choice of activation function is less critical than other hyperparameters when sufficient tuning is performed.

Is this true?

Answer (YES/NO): NO